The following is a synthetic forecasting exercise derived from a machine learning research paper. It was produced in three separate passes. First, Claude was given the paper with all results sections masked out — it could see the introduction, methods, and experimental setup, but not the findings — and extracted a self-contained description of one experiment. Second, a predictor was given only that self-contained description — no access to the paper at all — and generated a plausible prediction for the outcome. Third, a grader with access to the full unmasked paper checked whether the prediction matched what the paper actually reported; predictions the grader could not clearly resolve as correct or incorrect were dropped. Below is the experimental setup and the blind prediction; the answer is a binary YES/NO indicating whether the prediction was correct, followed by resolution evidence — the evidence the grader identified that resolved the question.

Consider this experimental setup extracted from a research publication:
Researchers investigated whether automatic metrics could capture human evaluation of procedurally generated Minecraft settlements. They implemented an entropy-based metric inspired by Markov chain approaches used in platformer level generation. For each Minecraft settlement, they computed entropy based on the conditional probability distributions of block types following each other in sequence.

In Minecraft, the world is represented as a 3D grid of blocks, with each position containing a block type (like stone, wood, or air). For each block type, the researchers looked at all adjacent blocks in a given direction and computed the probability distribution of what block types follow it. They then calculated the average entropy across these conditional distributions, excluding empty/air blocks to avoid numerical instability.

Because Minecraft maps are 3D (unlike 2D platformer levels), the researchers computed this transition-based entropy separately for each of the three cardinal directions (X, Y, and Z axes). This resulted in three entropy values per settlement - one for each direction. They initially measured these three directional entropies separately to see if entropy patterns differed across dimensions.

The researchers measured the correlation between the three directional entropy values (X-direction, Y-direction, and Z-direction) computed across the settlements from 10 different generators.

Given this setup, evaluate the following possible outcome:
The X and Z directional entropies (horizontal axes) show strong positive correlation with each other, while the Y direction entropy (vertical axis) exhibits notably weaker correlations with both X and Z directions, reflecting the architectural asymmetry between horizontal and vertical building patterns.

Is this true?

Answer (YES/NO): NO